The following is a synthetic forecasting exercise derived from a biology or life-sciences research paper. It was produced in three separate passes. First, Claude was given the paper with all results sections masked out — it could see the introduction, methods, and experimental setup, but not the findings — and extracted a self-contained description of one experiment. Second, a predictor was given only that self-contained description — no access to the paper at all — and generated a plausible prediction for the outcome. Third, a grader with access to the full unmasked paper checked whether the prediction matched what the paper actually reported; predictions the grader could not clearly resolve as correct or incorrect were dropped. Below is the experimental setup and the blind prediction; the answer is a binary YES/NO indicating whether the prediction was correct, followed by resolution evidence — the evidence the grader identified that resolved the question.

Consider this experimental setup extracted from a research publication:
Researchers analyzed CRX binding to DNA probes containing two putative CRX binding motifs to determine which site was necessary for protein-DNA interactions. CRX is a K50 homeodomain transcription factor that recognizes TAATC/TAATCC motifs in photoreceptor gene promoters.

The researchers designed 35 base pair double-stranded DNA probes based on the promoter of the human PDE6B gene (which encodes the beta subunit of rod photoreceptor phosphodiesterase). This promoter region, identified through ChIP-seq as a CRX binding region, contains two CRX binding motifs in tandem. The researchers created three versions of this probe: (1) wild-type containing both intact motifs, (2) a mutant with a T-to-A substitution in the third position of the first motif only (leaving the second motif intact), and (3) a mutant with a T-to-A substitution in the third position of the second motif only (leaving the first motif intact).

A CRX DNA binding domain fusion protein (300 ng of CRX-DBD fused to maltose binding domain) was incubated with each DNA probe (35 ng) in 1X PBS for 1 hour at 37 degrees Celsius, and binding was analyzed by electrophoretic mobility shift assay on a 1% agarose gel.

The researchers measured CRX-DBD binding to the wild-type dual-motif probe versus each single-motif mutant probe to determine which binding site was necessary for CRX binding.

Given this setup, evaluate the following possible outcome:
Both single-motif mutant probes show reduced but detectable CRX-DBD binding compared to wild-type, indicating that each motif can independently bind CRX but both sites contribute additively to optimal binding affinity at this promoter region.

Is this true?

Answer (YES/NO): NO